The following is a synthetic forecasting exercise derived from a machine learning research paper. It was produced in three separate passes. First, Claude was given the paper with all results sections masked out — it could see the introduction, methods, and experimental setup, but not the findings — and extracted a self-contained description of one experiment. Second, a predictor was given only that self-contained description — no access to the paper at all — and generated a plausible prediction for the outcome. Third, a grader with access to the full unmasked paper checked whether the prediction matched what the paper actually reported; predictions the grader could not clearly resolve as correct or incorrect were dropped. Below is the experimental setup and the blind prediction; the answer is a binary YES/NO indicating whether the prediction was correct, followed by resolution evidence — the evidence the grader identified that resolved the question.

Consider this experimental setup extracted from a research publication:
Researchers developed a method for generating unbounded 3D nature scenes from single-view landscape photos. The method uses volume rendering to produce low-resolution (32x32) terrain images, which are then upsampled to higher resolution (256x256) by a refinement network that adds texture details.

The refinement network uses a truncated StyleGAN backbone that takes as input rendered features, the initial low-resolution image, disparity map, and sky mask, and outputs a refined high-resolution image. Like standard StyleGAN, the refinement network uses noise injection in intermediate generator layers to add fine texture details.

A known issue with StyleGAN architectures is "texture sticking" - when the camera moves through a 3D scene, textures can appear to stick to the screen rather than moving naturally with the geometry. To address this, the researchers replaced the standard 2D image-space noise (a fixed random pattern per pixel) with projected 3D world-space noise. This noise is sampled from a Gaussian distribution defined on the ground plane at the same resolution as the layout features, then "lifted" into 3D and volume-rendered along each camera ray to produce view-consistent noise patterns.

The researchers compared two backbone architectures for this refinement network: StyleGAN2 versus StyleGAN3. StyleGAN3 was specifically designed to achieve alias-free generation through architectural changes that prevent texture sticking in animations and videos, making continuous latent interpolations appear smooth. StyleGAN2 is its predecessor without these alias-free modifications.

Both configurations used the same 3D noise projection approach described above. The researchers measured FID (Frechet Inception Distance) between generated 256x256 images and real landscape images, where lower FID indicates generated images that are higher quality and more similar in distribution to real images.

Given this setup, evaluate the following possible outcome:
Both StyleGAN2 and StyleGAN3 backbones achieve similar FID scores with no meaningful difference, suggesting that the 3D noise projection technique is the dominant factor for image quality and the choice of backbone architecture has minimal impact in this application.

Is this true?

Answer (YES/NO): NO